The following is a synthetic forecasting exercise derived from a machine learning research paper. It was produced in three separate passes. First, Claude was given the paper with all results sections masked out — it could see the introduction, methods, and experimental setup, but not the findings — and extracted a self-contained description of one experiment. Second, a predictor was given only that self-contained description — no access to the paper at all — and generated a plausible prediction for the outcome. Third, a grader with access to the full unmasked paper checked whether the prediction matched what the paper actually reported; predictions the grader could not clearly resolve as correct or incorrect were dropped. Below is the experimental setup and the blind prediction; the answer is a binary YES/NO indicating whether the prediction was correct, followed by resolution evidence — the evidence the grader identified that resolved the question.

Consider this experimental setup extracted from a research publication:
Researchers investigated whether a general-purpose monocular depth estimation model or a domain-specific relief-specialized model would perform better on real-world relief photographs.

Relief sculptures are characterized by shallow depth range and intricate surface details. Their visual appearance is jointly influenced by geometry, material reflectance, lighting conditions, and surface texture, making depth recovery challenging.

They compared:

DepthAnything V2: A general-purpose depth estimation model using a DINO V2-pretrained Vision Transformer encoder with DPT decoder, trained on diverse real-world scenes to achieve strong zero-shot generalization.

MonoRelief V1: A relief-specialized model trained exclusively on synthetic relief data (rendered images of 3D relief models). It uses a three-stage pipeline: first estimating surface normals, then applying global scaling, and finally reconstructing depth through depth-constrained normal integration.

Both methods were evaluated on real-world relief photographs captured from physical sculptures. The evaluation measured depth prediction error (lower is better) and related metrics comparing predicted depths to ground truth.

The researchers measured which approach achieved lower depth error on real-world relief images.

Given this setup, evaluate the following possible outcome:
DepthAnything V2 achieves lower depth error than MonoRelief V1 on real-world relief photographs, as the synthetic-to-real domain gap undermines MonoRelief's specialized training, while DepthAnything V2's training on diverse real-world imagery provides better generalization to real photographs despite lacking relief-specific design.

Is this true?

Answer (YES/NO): YES